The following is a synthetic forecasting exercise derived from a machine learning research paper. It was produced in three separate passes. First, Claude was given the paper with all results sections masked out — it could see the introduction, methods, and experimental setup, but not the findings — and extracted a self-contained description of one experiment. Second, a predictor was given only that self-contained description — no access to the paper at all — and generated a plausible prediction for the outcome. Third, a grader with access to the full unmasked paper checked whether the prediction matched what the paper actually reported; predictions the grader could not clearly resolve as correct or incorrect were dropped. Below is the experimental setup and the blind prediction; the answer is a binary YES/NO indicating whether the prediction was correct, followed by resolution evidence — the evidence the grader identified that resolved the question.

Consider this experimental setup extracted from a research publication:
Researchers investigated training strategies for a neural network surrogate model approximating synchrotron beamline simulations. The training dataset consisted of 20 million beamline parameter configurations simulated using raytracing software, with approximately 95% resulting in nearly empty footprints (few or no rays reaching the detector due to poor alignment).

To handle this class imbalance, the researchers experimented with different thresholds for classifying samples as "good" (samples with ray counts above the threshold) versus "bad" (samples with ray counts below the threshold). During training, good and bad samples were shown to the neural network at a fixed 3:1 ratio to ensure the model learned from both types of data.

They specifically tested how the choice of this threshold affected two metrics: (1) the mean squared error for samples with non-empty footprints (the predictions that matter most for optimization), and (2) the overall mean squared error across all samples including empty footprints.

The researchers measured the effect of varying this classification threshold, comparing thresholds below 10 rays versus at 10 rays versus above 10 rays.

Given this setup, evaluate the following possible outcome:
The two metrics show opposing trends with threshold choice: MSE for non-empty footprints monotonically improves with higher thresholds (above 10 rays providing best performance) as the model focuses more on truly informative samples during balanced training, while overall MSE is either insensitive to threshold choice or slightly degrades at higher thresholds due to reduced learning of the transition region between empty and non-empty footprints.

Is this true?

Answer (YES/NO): NO